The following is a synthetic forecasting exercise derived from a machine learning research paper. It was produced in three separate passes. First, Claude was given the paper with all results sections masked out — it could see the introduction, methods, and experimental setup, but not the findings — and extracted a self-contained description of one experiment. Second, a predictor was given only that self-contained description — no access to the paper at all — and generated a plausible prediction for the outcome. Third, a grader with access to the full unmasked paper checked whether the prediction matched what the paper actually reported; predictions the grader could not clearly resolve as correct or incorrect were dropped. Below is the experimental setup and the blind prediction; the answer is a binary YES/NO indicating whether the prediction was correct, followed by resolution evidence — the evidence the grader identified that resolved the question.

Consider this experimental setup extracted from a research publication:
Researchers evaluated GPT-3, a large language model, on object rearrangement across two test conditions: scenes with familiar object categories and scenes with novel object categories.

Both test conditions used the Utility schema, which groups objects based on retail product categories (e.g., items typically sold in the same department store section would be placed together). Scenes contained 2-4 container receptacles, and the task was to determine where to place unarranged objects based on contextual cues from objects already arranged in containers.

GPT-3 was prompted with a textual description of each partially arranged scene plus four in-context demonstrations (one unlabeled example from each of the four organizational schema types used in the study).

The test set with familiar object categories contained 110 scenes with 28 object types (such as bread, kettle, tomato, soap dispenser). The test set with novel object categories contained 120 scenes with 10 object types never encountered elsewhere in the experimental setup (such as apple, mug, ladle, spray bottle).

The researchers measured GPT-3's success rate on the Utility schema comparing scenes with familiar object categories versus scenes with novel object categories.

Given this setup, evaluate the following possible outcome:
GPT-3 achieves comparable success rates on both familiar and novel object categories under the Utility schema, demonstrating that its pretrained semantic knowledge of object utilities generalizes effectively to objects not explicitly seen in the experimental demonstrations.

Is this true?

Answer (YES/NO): NO